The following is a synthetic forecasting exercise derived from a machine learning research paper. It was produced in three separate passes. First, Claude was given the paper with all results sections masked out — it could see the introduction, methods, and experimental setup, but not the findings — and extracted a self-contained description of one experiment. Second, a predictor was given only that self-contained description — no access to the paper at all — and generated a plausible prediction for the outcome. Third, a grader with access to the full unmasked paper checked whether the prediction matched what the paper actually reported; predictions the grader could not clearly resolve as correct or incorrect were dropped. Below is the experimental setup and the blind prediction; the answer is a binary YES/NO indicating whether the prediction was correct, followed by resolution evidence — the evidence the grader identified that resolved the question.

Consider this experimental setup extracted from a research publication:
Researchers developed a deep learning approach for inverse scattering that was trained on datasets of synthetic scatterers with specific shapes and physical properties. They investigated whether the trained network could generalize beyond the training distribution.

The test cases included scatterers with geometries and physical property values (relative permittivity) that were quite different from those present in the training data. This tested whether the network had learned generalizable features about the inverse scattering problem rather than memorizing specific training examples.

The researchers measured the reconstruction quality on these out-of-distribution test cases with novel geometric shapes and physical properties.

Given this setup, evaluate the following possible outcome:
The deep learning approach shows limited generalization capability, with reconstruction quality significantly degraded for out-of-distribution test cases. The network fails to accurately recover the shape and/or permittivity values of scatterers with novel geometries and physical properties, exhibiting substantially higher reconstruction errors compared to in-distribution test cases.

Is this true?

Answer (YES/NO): NO